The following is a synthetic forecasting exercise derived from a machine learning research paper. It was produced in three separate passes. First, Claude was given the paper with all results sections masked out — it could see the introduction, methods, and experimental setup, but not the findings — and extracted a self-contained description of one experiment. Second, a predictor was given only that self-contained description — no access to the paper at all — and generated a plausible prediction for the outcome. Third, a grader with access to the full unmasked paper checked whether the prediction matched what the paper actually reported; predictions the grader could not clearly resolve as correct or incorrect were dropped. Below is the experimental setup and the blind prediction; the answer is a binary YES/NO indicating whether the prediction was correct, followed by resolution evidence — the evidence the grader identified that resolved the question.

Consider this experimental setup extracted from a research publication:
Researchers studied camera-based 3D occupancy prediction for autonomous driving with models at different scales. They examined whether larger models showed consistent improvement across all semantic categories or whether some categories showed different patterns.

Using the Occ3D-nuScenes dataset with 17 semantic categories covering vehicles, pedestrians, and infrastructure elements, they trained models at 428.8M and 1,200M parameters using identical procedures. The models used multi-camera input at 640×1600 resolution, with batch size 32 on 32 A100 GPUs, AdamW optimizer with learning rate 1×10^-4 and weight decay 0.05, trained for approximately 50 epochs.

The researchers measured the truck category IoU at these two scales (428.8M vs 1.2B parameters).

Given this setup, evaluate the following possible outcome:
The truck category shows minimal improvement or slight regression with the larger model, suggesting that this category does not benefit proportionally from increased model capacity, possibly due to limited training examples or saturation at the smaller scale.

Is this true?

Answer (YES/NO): YES